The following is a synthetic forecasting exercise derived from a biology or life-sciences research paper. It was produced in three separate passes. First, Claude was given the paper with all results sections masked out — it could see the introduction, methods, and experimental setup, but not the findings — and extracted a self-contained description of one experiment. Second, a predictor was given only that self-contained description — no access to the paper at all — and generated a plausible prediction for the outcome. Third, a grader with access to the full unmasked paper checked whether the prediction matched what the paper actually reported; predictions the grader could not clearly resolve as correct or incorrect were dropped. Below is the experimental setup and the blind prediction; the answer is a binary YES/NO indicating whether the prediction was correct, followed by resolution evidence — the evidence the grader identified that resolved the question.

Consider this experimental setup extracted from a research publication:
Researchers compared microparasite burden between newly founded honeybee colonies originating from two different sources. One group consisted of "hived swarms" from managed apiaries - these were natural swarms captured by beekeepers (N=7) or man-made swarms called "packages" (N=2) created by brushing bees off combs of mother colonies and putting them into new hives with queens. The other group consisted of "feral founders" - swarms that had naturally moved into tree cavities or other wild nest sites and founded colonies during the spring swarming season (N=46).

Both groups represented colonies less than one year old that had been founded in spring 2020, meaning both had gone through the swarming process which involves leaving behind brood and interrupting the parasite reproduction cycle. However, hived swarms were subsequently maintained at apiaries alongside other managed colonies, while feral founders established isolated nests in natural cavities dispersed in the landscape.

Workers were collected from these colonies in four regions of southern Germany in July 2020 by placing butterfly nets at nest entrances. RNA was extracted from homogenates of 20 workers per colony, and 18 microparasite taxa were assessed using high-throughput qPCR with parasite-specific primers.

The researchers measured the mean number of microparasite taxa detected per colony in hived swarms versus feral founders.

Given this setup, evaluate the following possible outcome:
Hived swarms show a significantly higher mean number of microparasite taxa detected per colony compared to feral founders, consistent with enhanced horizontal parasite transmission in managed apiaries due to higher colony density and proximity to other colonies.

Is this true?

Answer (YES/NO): YES